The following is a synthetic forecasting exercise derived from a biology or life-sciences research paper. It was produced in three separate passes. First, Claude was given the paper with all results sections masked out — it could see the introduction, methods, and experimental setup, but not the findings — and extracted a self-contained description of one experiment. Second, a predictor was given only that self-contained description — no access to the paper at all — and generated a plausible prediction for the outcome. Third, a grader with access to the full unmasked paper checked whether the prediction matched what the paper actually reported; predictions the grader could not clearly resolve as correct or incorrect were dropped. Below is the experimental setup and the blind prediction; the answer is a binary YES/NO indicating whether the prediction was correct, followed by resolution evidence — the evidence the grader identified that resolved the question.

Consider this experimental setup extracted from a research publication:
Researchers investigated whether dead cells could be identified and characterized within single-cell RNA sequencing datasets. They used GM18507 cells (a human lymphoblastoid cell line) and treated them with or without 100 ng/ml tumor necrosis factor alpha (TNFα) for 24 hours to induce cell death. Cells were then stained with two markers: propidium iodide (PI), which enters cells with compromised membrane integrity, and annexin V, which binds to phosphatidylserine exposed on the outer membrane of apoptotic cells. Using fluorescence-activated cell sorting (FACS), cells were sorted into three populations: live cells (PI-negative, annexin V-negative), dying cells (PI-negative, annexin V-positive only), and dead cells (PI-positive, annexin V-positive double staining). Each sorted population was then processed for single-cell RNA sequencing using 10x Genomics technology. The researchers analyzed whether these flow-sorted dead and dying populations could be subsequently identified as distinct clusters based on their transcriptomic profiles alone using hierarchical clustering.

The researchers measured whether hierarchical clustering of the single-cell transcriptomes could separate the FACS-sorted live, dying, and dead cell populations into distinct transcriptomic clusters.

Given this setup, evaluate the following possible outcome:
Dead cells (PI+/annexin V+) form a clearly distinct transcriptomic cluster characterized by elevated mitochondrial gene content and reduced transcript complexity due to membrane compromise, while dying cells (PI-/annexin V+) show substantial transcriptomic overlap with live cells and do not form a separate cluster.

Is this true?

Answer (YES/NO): NO